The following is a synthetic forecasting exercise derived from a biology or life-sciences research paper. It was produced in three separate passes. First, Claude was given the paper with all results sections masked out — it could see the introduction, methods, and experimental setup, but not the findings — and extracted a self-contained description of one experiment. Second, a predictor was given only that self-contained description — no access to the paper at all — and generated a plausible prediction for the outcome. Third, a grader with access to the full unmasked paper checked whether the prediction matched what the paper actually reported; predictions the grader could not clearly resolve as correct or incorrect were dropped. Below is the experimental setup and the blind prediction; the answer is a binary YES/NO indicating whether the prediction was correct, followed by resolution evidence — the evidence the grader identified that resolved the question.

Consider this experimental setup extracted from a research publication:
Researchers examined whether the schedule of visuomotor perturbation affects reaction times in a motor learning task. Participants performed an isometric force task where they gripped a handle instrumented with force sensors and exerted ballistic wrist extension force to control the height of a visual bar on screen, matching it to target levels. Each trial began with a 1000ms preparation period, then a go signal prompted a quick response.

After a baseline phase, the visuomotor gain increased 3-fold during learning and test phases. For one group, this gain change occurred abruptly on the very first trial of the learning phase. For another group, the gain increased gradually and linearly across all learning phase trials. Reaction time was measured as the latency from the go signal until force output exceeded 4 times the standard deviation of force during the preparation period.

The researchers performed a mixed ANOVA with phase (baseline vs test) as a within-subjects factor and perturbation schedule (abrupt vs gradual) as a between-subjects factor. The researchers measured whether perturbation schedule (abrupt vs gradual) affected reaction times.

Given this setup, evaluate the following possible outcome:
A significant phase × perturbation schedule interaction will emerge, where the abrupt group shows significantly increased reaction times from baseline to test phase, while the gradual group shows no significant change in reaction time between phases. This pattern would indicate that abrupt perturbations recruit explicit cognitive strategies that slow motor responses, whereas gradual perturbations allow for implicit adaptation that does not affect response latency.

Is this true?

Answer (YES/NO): NO